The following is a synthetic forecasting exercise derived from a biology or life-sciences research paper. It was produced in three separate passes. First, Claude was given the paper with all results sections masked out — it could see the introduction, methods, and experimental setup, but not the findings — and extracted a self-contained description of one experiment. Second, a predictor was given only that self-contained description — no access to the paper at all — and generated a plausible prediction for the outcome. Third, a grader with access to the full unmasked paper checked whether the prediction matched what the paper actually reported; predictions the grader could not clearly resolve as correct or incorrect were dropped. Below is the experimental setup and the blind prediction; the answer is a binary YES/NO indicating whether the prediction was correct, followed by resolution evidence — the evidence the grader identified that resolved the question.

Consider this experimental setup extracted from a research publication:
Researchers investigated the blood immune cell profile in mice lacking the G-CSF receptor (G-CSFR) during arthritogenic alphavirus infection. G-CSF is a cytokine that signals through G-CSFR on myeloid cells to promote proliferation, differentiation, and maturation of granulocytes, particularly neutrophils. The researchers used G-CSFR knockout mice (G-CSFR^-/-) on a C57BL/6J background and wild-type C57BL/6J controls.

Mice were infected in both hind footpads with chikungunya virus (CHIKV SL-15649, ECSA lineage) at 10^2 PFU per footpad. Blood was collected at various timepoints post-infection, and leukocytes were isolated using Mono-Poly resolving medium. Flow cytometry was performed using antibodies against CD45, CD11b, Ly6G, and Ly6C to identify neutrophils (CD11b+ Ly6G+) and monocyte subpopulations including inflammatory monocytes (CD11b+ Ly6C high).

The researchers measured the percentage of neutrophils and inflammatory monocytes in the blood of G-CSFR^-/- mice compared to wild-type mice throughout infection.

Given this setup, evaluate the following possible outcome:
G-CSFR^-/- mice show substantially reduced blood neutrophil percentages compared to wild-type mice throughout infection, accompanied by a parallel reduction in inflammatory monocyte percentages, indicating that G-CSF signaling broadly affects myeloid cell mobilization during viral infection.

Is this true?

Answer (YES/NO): NO